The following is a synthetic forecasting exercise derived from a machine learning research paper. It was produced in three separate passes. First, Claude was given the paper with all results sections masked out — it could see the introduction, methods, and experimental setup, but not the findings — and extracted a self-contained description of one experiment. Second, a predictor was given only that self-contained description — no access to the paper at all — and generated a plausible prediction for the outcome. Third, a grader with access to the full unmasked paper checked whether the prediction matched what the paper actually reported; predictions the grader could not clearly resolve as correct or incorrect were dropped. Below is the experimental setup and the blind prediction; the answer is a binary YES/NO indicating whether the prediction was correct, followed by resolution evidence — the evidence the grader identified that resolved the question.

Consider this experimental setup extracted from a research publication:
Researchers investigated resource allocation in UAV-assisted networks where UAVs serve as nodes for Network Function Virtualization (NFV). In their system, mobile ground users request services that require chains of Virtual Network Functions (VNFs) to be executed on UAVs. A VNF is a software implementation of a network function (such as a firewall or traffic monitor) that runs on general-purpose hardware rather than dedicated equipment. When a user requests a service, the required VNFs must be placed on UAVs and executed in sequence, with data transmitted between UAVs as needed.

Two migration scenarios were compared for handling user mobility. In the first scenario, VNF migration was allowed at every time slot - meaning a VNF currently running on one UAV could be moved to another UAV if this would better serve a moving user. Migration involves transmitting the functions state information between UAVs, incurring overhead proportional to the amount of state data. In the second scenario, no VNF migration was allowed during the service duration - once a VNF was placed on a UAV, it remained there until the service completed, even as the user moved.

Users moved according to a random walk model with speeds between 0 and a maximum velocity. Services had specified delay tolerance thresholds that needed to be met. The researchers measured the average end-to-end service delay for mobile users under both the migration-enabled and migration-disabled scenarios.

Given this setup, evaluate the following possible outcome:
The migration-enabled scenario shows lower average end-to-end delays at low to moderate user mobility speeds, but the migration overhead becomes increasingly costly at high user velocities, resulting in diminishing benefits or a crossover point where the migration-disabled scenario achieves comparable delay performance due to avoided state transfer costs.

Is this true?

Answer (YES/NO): NO